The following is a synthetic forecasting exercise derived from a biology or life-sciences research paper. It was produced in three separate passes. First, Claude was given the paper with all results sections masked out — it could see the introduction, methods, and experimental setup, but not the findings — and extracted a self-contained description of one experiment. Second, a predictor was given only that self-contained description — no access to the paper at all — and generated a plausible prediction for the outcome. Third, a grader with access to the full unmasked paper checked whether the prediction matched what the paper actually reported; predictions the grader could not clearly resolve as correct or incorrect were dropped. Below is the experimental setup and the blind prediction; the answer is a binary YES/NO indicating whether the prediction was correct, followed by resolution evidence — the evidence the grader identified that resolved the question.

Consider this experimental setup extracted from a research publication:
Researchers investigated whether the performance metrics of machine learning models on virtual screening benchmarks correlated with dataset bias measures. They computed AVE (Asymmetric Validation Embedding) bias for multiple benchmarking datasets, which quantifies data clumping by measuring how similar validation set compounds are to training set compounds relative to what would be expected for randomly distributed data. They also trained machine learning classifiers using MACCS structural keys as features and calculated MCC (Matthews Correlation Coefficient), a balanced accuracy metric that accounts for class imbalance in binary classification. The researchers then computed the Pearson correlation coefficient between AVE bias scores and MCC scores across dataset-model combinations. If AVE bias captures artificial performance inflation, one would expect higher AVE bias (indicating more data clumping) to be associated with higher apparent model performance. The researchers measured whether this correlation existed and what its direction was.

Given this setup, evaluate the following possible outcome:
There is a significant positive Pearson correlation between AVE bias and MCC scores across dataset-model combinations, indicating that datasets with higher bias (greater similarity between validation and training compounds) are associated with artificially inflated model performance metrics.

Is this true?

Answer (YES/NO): YES